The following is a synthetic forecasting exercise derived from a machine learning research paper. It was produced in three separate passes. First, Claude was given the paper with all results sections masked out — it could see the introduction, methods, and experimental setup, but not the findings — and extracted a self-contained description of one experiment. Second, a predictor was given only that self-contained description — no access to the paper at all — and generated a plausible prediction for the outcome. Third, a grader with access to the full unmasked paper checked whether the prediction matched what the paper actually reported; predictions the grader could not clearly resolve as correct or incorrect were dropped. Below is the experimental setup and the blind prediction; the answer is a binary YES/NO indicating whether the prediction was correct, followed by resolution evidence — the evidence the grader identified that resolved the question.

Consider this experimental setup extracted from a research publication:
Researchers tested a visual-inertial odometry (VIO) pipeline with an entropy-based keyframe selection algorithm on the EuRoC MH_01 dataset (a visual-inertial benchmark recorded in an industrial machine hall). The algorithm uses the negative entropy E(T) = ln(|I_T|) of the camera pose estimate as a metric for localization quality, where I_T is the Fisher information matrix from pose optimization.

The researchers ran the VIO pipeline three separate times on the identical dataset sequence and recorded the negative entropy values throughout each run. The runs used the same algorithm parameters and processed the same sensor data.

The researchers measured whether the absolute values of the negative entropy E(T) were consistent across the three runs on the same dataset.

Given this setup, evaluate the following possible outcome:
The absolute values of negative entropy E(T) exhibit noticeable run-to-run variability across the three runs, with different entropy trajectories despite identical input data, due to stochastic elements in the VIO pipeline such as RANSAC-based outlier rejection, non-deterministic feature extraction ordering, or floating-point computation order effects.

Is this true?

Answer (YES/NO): YES